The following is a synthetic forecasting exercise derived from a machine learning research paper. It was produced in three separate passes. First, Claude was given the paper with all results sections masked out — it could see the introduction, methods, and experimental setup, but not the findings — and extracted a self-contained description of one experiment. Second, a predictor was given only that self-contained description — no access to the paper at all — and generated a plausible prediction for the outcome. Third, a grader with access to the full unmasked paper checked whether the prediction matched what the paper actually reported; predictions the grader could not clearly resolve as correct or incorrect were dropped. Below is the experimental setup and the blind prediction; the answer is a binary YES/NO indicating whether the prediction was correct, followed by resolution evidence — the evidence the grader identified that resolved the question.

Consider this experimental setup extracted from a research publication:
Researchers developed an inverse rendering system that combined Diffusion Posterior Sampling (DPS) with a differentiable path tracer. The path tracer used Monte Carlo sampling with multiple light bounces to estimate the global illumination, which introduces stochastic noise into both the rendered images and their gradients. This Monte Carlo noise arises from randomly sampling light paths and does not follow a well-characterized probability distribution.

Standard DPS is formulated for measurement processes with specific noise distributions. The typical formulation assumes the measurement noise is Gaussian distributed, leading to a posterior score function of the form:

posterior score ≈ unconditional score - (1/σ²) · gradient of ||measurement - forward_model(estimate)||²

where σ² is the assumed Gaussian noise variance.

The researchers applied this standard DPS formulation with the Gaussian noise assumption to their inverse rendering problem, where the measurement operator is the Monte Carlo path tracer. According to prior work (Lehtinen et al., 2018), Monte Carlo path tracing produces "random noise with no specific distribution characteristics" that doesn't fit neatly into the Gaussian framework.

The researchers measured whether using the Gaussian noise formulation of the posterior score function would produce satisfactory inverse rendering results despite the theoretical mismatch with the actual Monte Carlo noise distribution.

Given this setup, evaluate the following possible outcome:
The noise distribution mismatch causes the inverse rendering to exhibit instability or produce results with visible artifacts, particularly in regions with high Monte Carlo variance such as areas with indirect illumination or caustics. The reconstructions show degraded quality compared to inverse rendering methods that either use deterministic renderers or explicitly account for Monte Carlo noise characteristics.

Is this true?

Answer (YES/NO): NO